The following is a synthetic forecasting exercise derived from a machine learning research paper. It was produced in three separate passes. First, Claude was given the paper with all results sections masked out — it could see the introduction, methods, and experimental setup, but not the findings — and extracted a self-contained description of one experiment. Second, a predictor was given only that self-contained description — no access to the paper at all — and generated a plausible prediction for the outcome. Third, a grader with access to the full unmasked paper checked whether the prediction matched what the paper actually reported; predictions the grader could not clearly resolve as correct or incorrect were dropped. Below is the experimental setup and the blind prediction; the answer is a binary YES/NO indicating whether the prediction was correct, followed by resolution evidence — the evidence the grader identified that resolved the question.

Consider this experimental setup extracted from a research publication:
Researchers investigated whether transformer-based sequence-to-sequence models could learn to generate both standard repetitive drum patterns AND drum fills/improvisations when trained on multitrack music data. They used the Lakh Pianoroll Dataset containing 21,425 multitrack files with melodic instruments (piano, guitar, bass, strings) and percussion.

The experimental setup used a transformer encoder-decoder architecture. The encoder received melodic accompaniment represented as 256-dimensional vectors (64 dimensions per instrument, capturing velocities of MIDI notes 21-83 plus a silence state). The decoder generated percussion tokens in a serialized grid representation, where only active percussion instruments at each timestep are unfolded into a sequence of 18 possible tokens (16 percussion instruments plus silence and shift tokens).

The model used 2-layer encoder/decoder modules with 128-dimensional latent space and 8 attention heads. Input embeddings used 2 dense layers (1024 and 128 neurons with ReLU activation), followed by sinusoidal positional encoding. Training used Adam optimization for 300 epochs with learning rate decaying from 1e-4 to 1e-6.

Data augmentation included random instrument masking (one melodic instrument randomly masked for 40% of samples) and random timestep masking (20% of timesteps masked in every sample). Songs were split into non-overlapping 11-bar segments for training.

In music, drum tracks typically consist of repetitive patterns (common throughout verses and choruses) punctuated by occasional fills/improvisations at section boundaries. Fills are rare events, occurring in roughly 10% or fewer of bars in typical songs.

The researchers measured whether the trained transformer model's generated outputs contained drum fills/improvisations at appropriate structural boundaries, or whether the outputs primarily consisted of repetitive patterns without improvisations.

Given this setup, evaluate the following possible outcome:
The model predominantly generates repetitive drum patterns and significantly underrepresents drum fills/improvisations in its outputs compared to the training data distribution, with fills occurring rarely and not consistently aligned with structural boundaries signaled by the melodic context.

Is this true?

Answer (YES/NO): YES